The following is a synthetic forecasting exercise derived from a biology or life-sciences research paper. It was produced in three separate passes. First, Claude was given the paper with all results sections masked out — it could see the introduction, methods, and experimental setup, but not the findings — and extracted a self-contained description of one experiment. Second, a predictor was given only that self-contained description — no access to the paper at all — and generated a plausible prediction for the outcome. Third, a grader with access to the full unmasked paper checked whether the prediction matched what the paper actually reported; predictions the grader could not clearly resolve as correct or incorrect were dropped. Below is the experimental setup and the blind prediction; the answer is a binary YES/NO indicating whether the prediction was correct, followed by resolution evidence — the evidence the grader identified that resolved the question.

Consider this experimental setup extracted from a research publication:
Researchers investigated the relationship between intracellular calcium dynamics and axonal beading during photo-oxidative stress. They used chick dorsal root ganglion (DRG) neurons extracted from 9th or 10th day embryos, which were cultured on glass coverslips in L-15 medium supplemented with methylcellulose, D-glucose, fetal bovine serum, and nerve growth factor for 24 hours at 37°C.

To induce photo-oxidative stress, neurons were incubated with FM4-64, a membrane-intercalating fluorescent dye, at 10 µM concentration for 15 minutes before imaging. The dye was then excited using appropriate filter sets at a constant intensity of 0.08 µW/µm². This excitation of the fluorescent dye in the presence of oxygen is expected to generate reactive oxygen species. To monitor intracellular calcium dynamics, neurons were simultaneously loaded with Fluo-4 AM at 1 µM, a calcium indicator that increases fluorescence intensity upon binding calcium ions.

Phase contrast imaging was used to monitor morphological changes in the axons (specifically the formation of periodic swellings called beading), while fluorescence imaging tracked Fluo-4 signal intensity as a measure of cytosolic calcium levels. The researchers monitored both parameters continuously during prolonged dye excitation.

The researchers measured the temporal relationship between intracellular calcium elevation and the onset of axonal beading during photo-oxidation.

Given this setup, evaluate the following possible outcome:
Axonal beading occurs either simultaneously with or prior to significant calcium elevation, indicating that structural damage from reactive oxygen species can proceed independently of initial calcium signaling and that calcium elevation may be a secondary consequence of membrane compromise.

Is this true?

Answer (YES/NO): NO